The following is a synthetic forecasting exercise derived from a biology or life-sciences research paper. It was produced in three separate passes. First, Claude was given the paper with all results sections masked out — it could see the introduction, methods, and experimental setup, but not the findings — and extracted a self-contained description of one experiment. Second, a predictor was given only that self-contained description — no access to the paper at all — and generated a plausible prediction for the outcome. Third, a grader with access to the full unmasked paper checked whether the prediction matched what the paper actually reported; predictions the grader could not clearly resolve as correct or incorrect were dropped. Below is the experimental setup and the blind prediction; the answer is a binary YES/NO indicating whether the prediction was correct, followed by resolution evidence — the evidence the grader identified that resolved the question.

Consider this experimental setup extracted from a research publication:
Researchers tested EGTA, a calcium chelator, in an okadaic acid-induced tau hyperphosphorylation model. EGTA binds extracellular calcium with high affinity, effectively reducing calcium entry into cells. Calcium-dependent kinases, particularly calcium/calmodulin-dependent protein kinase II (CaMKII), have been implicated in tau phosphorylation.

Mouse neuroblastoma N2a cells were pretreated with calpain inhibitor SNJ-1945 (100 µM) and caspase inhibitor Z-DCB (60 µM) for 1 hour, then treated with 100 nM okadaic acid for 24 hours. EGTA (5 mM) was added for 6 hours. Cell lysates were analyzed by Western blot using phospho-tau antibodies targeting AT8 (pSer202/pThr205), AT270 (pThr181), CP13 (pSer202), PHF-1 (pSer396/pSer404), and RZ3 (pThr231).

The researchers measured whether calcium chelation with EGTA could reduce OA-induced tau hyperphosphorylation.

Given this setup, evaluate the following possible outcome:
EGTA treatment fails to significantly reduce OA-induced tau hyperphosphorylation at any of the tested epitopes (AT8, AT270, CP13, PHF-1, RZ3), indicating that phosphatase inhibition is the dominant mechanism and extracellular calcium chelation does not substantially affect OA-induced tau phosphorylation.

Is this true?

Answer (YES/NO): NO